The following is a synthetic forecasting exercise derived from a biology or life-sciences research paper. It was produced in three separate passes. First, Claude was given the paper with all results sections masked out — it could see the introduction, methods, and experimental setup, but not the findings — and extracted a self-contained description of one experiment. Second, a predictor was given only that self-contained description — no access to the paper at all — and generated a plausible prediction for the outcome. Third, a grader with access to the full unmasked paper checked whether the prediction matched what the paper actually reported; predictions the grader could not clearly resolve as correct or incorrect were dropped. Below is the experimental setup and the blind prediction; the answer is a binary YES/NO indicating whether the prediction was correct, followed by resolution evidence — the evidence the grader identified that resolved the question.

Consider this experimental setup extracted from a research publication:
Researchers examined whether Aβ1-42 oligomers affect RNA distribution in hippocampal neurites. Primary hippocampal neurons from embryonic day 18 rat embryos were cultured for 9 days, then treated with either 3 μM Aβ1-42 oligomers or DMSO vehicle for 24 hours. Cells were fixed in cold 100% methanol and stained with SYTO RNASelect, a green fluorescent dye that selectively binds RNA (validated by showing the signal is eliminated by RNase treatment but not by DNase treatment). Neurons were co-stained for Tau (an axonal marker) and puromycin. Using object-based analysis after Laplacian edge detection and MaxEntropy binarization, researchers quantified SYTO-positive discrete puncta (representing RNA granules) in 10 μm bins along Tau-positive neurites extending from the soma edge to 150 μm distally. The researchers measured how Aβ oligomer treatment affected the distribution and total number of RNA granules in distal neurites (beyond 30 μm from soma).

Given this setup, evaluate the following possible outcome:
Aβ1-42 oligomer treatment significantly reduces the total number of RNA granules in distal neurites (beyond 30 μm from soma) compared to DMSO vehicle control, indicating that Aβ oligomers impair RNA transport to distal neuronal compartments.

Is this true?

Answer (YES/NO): NO